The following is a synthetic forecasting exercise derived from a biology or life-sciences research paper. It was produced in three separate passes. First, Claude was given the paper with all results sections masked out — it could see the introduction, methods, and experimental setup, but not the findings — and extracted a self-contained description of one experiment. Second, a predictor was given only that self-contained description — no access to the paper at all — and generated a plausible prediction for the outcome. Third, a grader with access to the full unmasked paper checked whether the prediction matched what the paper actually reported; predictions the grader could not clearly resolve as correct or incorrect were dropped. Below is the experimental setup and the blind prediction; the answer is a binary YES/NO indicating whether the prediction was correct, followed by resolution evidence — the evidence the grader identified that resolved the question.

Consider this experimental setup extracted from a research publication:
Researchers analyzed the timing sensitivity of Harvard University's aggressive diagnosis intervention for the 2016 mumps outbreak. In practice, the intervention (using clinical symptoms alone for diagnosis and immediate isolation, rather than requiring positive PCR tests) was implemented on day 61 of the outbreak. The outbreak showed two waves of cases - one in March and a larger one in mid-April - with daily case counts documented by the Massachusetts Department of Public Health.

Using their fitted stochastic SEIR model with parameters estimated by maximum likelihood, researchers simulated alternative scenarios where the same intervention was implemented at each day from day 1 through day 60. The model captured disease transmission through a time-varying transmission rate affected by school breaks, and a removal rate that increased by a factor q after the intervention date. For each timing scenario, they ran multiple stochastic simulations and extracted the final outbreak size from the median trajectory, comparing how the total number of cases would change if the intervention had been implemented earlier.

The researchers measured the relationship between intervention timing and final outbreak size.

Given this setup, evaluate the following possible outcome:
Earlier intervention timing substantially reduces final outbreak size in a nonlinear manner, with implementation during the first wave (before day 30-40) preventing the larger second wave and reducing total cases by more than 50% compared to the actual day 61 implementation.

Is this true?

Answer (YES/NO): NO